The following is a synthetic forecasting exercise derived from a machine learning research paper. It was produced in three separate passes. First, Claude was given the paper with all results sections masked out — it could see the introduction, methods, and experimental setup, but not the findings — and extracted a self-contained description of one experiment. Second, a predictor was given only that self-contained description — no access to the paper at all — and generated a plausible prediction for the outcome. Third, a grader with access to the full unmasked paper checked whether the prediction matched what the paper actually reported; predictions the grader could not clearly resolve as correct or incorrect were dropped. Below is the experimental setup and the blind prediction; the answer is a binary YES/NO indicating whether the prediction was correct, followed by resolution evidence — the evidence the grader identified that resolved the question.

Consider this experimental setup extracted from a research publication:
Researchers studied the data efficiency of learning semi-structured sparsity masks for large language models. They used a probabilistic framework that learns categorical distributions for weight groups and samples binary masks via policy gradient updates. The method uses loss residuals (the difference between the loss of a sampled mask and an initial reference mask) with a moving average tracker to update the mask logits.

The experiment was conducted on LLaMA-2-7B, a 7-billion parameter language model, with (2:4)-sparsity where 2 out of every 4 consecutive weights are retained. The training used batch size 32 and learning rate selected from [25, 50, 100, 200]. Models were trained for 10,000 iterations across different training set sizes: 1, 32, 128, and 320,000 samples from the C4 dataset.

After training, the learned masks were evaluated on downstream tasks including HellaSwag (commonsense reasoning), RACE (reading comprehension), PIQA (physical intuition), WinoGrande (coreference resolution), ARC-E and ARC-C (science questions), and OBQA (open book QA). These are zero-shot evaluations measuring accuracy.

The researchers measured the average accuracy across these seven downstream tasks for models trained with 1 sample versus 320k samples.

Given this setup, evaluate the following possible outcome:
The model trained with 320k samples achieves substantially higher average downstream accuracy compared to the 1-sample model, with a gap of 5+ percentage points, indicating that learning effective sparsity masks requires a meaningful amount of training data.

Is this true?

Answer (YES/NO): NO